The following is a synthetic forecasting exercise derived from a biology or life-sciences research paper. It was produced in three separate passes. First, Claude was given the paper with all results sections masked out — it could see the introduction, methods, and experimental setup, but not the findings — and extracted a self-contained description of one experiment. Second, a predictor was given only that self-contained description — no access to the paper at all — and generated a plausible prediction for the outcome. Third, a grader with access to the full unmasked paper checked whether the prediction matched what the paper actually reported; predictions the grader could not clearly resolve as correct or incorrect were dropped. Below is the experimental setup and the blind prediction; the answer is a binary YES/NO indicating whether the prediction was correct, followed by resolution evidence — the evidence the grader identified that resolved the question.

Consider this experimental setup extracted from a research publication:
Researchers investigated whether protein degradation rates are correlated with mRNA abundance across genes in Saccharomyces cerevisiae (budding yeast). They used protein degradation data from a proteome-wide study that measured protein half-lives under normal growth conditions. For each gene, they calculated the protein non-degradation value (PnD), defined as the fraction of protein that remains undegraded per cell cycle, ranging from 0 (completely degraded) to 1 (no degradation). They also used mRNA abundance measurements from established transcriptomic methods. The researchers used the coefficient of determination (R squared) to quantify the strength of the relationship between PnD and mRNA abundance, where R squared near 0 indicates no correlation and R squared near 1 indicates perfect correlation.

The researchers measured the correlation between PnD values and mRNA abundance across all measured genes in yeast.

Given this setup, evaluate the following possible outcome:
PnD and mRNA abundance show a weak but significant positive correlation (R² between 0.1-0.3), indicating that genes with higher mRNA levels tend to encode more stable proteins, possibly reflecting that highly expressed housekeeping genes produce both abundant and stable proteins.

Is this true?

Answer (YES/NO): NO